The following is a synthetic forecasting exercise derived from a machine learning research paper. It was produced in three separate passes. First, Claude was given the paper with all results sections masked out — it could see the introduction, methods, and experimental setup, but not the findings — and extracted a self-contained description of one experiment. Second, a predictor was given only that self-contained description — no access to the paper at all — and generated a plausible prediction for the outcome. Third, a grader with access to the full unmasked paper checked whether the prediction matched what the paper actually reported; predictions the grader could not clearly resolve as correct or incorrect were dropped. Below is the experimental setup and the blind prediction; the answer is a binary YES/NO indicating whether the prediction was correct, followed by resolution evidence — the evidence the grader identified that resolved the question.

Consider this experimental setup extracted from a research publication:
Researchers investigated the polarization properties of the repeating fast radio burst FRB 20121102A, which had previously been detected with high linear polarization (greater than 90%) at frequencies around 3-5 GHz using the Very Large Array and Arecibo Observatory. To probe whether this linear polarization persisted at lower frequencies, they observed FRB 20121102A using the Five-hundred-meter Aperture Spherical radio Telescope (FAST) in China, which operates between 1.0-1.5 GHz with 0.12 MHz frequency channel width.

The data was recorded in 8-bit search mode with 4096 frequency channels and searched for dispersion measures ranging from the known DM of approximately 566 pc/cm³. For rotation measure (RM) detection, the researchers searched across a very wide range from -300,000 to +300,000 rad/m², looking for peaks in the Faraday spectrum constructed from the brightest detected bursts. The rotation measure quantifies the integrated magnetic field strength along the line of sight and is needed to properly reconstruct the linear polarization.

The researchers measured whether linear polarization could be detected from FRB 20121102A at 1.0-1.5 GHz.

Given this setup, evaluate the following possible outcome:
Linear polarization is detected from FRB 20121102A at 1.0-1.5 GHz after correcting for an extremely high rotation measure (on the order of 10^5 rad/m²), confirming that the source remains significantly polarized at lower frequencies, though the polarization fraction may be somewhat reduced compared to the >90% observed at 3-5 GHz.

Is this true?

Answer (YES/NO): NO